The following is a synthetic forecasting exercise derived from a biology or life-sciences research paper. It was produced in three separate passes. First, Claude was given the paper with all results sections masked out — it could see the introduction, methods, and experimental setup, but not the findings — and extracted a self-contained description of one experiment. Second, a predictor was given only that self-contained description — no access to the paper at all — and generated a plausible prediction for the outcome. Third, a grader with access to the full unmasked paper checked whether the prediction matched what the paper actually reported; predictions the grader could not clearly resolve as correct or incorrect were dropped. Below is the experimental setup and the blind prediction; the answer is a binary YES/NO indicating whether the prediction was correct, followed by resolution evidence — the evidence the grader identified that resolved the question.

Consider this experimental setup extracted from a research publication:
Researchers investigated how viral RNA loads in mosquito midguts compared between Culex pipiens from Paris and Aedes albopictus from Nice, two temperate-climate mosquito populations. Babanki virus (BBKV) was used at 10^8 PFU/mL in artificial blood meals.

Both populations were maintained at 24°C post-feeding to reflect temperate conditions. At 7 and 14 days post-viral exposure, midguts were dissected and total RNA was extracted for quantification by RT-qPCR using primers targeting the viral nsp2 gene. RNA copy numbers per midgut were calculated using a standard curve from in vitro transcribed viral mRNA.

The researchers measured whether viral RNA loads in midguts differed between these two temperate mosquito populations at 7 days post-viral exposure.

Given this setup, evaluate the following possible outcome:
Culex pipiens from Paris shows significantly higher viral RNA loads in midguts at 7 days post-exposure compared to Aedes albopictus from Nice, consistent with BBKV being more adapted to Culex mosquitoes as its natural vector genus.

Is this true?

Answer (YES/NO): NO